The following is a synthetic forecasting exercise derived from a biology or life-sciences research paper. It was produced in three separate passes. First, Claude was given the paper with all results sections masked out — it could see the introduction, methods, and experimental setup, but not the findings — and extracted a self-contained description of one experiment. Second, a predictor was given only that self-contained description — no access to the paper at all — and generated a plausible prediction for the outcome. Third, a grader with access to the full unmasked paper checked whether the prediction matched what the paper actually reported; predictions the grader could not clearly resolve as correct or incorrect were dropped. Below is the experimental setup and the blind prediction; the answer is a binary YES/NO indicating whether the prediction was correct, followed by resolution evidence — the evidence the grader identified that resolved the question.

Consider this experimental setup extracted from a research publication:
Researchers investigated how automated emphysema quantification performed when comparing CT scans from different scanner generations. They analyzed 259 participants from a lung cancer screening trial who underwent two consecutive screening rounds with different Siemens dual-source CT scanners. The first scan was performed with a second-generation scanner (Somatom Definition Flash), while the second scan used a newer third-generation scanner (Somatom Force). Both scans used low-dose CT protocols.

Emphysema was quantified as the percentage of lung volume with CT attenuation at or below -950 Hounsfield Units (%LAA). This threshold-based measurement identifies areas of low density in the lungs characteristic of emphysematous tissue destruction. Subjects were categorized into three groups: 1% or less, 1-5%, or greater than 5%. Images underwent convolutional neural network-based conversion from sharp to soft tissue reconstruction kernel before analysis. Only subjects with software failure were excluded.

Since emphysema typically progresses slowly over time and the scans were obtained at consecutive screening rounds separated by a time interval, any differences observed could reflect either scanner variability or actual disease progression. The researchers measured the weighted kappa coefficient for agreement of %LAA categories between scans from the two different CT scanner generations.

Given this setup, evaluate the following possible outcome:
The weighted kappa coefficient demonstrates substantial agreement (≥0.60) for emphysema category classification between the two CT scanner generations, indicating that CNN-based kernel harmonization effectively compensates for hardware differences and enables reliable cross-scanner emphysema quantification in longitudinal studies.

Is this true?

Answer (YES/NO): YES